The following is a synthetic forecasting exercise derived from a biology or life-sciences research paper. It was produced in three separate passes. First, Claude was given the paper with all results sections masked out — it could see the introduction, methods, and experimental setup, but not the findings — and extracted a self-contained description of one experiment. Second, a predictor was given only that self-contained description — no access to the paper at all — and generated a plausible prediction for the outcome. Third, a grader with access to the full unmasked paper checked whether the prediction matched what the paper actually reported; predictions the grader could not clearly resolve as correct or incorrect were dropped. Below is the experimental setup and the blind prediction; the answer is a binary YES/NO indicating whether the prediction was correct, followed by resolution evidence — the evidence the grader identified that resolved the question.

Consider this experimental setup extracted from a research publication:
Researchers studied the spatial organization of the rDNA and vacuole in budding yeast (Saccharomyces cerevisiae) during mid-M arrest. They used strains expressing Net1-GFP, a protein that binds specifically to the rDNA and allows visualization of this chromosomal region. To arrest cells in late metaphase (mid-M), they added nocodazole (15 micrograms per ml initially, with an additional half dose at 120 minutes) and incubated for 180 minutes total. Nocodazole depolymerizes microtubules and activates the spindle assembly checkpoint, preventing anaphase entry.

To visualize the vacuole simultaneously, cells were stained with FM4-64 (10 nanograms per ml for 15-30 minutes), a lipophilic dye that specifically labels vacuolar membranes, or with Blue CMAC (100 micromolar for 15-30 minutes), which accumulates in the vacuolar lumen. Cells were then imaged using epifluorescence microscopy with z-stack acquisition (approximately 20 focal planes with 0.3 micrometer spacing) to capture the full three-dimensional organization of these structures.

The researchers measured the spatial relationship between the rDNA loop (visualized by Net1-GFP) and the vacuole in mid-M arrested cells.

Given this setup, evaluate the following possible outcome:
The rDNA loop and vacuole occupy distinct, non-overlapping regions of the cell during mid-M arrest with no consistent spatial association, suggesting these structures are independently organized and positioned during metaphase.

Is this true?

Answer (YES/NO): NO